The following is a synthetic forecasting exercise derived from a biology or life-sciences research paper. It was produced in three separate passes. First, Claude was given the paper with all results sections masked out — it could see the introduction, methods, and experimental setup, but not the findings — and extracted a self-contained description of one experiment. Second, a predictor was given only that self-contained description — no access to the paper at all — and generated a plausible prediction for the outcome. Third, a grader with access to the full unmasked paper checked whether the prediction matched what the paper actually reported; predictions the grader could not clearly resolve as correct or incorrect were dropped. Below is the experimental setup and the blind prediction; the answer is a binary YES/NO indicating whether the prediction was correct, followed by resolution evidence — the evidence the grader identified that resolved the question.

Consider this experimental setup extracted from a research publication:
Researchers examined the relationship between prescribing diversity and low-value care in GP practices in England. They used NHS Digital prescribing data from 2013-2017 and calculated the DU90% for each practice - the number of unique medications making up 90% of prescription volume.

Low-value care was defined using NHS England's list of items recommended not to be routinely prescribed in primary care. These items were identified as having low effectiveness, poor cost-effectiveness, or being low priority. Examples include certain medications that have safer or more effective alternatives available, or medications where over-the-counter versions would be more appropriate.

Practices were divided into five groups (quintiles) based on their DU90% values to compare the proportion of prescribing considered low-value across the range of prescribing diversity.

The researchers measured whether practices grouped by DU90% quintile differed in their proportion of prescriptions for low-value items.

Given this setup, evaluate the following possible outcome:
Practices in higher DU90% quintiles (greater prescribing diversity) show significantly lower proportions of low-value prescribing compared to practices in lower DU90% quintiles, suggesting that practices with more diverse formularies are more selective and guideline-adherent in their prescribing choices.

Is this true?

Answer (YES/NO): NO